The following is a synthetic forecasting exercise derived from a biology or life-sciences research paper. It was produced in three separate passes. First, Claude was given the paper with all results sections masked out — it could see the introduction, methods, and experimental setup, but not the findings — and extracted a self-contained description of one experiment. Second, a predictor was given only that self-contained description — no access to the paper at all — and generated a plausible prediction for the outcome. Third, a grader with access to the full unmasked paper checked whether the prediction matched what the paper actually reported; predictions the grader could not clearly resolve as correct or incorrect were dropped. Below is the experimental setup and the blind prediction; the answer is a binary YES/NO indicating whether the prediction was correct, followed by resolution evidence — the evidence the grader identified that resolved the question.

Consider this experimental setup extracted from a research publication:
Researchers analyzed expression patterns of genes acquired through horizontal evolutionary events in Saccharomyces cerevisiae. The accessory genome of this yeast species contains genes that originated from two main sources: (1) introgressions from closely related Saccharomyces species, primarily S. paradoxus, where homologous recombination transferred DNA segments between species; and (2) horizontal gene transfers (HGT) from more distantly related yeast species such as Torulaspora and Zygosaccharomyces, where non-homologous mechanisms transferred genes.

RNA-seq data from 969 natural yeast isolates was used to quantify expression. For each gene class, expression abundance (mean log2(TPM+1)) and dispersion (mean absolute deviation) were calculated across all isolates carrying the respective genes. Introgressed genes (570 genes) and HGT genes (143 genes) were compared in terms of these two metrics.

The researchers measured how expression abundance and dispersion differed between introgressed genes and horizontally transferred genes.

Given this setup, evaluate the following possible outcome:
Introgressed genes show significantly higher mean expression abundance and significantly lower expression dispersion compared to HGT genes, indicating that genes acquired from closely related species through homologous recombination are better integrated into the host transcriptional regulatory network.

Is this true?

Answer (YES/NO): YES